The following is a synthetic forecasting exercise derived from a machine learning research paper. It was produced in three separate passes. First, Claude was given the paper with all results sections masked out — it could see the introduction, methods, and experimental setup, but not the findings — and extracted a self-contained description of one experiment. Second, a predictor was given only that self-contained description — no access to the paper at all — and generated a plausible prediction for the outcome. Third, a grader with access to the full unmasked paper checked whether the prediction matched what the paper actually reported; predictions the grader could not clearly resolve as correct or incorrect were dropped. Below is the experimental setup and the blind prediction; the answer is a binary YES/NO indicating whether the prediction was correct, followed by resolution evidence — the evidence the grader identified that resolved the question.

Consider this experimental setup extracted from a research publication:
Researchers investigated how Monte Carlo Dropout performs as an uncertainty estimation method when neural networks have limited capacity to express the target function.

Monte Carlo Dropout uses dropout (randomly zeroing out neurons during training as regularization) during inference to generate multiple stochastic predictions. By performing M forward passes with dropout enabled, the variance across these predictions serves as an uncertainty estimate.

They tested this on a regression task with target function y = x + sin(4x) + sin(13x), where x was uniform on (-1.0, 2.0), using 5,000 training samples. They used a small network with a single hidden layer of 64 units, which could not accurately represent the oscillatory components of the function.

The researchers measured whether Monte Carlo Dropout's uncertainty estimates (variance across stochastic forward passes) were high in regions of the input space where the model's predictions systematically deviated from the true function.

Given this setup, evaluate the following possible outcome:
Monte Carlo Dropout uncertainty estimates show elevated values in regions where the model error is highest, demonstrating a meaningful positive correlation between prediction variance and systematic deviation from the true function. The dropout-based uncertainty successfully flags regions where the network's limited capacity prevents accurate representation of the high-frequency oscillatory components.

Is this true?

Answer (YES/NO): NO